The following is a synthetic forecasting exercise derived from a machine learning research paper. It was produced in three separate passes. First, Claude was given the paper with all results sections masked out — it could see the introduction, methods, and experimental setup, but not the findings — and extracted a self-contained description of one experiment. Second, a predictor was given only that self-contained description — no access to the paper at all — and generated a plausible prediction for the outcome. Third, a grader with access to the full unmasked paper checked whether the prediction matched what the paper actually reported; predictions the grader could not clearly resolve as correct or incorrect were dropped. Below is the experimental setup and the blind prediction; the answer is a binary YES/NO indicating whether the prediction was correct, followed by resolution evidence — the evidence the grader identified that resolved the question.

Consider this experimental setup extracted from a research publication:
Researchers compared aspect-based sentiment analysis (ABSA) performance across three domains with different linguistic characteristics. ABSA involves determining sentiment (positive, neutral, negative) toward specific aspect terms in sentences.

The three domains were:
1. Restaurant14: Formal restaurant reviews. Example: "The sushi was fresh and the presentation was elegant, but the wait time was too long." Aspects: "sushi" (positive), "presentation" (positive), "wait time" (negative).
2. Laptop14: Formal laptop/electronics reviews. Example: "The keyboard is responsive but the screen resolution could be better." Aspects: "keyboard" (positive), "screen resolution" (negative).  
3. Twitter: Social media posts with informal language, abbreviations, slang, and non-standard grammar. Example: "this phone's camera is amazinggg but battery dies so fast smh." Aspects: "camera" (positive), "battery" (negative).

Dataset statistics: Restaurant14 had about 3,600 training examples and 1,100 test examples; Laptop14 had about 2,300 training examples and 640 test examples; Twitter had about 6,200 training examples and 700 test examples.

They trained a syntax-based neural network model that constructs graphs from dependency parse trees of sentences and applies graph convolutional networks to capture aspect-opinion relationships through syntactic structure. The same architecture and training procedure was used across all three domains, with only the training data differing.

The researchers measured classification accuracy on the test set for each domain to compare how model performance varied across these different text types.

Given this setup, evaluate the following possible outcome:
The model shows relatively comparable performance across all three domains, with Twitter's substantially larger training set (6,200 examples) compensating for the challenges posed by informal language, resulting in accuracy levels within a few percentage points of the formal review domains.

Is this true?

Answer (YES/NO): NO